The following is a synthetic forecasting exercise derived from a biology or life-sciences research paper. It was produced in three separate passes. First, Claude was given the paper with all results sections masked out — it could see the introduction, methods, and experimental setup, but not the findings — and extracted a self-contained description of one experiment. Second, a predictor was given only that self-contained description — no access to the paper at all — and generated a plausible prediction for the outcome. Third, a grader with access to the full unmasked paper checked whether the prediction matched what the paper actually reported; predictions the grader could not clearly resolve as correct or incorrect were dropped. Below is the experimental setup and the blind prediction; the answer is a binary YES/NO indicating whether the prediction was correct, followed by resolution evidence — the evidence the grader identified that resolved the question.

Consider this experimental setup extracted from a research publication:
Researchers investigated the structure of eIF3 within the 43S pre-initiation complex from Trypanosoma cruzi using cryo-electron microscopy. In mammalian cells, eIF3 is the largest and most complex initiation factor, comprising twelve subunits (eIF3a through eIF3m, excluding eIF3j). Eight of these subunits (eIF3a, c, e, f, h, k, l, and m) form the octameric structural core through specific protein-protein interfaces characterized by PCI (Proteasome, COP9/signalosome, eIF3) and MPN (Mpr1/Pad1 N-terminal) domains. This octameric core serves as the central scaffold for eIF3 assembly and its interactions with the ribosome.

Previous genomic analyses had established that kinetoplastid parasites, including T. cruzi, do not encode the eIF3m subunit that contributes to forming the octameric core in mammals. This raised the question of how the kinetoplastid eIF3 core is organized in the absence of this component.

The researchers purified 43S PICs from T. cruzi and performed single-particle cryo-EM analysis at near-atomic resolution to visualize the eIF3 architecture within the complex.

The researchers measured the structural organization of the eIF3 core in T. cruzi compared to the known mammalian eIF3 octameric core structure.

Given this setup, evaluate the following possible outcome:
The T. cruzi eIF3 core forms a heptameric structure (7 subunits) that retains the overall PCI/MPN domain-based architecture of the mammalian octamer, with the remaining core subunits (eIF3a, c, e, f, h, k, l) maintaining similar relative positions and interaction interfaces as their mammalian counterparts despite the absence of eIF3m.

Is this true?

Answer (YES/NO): NO